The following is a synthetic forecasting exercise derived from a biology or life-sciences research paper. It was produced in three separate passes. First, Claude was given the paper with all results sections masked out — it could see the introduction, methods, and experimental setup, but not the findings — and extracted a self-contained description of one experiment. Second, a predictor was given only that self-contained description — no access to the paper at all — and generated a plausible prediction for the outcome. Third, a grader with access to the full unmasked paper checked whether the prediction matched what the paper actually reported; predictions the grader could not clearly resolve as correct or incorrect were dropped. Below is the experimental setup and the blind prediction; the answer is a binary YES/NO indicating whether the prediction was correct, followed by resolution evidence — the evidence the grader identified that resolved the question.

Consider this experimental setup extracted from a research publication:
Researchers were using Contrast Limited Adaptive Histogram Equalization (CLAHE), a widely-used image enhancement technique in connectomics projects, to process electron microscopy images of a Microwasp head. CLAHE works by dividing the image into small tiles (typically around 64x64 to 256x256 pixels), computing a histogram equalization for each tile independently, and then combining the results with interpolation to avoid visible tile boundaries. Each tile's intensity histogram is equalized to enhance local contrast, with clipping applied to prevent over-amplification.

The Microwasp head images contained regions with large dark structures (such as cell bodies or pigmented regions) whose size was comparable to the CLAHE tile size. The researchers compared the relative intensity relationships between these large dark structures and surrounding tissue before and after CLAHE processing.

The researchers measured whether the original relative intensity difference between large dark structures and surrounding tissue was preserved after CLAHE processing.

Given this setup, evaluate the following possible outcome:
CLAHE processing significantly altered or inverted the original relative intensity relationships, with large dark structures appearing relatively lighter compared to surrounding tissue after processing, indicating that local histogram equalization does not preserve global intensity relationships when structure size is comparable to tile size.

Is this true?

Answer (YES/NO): YES